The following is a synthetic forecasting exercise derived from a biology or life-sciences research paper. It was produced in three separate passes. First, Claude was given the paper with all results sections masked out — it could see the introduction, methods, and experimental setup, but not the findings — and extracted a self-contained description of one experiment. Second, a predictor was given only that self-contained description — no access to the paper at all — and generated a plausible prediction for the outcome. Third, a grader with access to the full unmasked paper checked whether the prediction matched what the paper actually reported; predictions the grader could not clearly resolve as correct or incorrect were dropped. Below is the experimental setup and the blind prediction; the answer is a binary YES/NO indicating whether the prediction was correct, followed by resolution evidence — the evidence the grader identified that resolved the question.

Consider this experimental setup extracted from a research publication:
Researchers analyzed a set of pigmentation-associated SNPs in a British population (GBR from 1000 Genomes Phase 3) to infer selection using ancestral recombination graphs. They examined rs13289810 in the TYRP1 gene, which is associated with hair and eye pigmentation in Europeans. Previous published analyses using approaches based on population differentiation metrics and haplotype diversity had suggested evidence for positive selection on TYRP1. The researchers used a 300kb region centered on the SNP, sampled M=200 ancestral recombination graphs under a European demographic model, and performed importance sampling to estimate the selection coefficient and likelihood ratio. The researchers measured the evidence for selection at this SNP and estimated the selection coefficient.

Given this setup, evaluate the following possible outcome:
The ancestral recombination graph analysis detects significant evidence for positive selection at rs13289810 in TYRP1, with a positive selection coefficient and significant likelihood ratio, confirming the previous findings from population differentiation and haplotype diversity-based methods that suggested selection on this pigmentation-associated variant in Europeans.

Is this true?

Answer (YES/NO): NO